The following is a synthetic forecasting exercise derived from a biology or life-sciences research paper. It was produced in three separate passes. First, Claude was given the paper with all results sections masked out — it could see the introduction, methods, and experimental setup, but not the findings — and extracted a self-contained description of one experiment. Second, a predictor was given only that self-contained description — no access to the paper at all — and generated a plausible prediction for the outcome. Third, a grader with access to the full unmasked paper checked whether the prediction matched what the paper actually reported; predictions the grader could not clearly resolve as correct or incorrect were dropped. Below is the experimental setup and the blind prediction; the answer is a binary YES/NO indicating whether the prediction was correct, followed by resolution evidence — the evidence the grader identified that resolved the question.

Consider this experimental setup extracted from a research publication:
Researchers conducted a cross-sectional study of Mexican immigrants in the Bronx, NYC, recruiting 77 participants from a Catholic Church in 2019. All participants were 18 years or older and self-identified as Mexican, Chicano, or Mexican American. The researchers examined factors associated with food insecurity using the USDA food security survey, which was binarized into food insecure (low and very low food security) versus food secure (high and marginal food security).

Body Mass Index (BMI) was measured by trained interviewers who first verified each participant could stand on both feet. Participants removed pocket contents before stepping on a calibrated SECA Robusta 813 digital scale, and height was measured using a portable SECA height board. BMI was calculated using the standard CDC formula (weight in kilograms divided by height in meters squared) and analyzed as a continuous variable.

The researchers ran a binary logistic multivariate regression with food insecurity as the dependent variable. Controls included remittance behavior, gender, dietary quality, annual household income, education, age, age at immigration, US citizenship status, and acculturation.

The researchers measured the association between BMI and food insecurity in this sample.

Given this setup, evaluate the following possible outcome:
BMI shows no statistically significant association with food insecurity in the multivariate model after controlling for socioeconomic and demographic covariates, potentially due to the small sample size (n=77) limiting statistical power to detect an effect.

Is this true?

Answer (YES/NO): NO